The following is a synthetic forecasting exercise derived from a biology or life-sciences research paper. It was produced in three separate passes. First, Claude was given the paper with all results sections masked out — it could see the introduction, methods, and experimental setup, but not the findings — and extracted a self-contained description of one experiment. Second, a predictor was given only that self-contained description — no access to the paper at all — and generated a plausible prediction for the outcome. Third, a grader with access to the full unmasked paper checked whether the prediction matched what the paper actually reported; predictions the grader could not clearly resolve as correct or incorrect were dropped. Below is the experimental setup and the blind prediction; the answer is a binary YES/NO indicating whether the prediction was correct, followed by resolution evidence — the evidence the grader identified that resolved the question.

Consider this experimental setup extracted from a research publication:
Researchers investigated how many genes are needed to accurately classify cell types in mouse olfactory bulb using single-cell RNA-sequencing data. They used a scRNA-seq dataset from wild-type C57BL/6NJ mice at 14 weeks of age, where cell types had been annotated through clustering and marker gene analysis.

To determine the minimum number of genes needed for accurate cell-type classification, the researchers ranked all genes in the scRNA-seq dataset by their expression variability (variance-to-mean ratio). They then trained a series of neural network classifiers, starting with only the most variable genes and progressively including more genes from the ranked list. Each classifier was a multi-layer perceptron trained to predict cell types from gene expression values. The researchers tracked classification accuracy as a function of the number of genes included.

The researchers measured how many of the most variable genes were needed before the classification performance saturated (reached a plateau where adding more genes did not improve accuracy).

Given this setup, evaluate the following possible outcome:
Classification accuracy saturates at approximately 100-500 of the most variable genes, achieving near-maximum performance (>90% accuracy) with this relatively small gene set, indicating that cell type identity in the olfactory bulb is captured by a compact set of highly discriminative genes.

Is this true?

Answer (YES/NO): NO